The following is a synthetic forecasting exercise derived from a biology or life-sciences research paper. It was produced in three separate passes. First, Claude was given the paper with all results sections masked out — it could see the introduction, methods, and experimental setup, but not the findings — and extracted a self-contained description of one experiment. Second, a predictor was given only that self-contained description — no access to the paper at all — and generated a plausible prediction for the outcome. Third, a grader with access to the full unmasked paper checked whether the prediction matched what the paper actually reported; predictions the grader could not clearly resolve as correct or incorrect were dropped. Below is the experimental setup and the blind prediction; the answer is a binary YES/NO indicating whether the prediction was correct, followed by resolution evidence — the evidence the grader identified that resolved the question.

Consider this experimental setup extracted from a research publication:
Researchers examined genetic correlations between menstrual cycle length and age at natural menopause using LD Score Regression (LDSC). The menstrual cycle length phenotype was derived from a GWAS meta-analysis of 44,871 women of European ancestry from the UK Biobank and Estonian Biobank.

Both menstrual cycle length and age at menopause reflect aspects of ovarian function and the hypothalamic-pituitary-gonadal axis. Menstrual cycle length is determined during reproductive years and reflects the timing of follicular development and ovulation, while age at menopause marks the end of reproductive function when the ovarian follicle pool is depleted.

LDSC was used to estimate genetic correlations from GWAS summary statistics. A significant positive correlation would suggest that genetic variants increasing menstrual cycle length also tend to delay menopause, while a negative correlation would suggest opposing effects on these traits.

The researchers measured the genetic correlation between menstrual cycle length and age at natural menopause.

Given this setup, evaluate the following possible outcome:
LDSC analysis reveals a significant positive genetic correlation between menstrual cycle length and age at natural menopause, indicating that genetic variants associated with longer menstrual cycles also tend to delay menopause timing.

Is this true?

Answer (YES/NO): NO